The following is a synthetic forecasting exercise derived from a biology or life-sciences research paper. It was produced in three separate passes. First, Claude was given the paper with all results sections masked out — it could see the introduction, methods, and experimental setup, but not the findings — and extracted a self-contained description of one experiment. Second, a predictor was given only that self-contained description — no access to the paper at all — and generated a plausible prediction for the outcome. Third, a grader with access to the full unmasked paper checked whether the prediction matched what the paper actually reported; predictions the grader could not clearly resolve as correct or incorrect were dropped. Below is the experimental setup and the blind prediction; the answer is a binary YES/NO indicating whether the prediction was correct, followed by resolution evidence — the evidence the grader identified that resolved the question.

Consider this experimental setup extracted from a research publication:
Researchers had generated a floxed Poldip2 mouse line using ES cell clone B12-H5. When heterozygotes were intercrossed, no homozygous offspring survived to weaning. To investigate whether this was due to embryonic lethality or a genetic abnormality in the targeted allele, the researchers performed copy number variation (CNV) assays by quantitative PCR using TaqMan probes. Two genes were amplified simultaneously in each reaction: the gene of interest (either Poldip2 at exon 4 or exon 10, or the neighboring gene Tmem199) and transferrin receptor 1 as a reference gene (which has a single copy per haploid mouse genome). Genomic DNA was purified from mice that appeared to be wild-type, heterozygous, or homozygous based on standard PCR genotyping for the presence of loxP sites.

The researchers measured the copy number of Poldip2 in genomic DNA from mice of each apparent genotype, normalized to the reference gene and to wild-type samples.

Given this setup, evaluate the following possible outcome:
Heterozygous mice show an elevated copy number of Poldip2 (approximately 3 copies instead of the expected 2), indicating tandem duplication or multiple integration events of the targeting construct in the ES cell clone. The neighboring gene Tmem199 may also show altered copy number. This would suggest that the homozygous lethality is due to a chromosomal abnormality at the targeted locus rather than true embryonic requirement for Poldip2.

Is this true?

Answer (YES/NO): YES